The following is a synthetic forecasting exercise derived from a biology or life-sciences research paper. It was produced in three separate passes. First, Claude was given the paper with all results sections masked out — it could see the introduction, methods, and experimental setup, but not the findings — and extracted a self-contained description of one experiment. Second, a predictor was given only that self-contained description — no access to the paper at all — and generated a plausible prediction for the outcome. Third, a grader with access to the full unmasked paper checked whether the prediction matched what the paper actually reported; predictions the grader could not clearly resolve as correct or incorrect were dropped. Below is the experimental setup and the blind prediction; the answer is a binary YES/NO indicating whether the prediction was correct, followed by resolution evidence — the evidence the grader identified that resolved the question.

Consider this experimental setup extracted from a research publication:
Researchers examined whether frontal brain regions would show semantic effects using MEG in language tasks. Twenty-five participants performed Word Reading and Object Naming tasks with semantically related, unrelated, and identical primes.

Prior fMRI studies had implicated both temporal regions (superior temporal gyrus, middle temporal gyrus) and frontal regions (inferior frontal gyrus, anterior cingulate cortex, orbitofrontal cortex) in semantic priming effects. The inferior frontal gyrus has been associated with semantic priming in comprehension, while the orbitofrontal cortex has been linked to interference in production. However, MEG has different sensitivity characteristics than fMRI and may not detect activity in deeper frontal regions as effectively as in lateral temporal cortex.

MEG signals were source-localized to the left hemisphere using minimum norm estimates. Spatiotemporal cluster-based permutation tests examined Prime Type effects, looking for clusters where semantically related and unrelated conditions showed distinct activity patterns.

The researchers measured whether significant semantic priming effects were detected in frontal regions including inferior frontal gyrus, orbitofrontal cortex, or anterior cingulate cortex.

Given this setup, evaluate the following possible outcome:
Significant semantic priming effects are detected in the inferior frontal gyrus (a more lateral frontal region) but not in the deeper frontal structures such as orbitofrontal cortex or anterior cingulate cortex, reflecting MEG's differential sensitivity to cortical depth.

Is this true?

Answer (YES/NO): NO